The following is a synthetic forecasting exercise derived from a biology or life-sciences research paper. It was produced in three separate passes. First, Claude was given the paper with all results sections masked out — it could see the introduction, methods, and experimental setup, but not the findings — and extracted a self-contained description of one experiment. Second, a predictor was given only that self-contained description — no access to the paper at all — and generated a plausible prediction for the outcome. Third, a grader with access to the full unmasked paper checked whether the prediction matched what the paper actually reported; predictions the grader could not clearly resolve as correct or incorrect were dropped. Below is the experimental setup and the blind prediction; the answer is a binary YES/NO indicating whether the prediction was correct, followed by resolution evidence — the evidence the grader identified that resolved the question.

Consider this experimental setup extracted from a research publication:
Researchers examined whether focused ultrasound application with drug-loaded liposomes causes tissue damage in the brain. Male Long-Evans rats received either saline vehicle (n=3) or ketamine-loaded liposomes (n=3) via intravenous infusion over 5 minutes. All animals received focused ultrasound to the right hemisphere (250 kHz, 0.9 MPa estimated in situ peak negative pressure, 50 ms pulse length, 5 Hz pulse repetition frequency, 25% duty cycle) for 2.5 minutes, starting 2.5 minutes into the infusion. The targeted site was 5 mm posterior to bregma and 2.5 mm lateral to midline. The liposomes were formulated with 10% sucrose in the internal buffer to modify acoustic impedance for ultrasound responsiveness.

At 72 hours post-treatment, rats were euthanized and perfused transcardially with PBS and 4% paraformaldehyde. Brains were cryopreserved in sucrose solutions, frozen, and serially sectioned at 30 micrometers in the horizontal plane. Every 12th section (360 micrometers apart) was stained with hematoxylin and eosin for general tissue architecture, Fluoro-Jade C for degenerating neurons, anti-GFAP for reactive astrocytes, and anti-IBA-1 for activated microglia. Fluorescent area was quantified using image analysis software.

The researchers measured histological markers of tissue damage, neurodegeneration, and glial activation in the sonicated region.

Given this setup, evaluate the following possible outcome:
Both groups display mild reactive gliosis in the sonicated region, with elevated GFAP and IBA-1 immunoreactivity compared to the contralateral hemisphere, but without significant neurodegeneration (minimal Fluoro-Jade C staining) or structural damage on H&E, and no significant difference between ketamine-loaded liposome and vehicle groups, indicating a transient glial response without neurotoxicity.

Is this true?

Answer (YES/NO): NO